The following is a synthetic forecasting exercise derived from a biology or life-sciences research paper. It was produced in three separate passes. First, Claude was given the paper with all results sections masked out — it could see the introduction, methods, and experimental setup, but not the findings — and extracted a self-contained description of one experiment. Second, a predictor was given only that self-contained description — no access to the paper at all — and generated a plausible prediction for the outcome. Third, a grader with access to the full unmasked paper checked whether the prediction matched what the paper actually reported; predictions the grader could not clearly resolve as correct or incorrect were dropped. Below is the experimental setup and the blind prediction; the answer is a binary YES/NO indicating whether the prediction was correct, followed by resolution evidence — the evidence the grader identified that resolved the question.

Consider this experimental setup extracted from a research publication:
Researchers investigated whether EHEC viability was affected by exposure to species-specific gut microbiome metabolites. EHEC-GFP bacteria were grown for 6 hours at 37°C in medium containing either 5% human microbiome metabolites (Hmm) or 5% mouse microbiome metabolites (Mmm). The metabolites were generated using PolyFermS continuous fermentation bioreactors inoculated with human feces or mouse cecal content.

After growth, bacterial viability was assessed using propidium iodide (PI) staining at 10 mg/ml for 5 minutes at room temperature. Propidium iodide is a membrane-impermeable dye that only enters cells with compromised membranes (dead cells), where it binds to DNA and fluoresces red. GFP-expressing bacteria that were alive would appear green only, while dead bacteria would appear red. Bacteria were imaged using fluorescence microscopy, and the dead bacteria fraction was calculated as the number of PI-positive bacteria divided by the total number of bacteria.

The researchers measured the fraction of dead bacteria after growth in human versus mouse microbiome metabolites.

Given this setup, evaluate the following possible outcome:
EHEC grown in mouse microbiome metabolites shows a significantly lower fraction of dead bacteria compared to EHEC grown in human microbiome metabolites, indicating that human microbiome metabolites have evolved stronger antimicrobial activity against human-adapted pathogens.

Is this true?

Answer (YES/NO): NO